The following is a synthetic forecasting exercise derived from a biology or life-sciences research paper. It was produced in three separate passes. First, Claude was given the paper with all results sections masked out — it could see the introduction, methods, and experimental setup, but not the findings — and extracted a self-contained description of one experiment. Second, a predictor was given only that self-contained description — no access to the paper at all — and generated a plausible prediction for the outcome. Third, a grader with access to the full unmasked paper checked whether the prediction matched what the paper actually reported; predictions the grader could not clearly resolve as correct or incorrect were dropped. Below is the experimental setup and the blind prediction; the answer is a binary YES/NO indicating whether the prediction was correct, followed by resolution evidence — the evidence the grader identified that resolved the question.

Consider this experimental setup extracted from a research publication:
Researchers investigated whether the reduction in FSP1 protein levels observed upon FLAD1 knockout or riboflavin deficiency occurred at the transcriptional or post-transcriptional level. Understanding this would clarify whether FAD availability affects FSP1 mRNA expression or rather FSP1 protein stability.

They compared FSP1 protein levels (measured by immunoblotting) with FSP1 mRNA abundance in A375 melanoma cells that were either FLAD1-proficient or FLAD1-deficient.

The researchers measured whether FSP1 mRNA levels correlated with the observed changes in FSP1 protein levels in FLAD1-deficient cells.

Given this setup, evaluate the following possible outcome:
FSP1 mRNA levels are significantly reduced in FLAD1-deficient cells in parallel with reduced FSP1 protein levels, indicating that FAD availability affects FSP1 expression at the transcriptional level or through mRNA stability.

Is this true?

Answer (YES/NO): NO